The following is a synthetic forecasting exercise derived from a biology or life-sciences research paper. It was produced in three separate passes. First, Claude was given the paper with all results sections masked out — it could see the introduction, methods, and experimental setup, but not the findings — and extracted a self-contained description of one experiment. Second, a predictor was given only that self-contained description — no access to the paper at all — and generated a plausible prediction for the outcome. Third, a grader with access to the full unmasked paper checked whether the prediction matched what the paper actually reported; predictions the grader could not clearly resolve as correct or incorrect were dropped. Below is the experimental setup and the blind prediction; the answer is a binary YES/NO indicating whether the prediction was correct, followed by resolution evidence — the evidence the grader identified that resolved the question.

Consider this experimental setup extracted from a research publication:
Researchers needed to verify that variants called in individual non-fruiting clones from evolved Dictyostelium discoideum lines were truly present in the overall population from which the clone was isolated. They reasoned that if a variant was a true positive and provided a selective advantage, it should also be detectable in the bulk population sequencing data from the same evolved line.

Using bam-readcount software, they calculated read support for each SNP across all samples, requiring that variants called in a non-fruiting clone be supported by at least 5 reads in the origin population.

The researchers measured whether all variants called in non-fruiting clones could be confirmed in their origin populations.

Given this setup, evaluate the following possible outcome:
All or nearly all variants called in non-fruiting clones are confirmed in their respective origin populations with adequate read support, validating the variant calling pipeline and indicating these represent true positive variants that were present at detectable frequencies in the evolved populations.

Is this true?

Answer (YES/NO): YES